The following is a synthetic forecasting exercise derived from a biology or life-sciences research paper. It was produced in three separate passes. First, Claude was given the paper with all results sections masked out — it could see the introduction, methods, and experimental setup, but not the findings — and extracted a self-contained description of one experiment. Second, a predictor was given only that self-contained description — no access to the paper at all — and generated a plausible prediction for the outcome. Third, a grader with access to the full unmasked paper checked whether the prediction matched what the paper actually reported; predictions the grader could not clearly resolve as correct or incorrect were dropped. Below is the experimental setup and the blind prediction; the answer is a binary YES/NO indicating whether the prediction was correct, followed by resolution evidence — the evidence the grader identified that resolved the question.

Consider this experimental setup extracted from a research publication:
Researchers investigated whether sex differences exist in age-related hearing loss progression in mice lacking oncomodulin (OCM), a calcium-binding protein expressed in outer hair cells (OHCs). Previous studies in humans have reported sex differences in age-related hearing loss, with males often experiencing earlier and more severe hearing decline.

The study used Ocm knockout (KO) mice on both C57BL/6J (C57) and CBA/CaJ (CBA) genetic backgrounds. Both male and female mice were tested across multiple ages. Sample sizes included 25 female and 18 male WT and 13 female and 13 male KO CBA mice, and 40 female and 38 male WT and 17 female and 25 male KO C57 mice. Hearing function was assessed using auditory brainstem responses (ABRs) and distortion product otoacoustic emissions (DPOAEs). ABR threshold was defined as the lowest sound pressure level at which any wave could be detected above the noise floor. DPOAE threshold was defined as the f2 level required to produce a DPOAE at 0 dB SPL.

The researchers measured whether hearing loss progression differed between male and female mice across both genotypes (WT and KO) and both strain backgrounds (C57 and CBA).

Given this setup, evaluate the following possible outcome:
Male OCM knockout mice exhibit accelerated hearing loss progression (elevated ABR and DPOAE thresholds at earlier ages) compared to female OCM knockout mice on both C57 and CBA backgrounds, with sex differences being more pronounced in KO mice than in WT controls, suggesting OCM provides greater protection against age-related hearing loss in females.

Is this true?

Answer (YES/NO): NO